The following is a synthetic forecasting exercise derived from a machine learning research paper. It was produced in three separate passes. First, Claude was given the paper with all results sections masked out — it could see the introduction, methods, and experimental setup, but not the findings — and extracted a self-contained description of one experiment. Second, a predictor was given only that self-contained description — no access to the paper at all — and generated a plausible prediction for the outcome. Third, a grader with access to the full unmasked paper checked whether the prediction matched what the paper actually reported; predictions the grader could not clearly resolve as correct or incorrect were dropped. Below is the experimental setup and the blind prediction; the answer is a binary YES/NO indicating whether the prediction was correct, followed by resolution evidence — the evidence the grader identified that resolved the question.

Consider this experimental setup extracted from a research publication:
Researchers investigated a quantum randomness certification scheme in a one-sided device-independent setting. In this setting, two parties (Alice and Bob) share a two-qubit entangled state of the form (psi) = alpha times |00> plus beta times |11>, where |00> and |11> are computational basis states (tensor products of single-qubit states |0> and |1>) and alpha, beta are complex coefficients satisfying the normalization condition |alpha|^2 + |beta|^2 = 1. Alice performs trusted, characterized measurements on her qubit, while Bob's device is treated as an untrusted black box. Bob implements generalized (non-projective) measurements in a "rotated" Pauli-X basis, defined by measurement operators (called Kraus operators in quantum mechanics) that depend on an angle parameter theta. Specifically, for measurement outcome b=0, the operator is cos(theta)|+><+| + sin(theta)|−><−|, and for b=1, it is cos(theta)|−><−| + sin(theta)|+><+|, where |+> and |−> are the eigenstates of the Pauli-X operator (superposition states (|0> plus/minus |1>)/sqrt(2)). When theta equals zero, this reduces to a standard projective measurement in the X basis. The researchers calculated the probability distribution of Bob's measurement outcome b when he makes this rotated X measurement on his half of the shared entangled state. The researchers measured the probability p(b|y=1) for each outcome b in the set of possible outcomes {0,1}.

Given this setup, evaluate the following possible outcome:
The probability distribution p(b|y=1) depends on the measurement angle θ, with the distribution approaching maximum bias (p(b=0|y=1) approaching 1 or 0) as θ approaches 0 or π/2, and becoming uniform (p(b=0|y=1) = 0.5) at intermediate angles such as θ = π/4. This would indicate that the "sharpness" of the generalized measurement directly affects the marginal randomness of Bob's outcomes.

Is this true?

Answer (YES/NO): NO